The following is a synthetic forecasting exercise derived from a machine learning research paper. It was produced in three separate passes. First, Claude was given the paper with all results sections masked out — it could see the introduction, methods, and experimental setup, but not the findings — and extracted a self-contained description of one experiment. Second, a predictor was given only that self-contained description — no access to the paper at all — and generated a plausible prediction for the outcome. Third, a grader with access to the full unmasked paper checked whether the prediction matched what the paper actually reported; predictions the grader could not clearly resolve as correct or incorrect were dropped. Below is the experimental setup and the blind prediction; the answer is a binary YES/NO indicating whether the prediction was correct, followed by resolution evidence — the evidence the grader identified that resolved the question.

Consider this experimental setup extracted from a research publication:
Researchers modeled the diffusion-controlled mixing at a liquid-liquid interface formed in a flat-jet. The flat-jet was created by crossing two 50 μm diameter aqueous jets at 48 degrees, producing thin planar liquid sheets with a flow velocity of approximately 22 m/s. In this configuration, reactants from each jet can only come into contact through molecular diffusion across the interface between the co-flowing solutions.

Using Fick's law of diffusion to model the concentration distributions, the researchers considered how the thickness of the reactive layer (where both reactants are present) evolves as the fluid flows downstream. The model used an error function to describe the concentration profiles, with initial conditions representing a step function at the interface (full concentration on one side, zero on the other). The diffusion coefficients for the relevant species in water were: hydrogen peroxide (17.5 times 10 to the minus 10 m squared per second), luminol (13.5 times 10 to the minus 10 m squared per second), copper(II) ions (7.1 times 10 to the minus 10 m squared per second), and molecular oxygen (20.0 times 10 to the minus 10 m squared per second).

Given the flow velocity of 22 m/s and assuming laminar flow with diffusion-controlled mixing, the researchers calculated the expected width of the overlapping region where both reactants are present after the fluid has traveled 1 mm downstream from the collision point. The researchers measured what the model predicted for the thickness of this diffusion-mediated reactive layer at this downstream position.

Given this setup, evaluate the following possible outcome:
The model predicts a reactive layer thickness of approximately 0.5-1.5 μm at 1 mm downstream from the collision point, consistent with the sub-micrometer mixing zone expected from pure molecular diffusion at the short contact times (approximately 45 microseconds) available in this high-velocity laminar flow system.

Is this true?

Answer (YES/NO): NO